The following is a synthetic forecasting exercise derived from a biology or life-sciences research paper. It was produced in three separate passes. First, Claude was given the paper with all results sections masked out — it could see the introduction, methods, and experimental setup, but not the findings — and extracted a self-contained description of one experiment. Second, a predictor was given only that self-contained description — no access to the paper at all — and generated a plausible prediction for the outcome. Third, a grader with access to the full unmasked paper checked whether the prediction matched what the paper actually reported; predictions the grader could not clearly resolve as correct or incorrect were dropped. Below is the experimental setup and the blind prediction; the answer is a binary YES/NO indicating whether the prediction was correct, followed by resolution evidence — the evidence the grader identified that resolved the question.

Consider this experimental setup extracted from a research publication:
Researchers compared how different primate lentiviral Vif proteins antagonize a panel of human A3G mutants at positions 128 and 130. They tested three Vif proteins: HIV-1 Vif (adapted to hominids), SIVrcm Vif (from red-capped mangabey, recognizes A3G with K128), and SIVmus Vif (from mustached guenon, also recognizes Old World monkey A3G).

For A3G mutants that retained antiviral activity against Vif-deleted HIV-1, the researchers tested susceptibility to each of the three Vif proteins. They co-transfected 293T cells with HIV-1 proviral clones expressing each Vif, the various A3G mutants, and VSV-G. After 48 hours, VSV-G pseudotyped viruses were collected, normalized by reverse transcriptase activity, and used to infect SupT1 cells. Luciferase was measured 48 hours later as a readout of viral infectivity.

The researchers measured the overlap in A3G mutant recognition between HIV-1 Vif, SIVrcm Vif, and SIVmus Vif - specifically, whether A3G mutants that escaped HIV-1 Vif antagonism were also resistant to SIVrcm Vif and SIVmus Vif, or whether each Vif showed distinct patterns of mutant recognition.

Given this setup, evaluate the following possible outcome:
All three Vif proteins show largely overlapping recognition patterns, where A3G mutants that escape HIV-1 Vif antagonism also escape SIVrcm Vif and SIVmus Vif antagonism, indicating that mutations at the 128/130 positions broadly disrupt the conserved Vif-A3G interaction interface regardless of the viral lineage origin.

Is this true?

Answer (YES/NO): NO